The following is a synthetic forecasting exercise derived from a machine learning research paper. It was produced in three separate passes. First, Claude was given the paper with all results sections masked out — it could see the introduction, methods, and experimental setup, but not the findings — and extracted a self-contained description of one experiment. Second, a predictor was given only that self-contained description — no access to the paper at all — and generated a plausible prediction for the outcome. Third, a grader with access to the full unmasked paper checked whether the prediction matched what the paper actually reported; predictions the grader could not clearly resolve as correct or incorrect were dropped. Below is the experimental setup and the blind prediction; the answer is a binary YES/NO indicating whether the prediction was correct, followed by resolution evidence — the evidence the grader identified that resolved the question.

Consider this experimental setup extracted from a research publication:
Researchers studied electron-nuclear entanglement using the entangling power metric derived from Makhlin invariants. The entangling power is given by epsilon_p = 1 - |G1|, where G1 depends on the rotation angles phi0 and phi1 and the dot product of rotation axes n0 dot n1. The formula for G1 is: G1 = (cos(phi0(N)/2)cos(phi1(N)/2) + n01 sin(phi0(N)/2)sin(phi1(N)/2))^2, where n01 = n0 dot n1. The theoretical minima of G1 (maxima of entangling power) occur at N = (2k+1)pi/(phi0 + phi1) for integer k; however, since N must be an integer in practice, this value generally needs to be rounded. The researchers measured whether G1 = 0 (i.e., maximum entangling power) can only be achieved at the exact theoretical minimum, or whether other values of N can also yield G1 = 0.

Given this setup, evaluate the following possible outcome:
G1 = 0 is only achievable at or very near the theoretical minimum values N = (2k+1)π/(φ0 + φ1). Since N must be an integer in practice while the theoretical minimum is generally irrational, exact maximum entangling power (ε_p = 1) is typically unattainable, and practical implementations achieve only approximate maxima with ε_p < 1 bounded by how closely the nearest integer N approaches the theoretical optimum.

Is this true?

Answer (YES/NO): NO